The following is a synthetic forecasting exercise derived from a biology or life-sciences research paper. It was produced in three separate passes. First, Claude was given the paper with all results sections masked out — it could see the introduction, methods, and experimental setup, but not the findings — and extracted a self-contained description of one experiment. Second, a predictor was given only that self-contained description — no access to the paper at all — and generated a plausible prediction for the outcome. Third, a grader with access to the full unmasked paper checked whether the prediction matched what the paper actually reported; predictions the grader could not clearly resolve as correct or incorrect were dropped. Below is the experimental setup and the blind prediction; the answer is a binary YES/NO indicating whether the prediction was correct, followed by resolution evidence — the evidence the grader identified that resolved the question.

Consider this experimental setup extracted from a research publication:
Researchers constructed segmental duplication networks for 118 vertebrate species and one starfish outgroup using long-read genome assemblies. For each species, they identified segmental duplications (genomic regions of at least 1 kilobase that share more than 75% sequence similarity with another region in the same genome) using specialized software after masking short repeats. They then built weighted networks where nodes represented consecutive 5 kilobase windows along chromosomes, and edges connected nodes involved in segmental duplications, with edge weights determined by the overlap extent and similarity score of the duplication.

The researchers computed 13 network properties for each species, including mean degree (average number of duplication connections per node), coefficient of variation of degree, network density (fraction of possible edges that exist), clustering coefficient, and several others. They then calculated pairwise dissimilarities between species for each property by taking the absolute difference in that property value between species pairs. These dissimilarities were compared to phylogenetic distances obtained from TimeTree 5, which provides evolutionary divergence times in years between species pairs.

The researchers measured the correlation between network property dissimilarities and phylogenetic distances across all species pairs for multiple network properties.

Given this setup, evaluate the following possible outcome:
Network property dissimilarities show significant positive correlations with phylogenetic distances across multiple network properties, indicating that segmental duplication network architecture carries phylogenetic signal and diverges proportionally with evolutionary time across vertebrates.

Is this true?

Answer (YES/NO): NO